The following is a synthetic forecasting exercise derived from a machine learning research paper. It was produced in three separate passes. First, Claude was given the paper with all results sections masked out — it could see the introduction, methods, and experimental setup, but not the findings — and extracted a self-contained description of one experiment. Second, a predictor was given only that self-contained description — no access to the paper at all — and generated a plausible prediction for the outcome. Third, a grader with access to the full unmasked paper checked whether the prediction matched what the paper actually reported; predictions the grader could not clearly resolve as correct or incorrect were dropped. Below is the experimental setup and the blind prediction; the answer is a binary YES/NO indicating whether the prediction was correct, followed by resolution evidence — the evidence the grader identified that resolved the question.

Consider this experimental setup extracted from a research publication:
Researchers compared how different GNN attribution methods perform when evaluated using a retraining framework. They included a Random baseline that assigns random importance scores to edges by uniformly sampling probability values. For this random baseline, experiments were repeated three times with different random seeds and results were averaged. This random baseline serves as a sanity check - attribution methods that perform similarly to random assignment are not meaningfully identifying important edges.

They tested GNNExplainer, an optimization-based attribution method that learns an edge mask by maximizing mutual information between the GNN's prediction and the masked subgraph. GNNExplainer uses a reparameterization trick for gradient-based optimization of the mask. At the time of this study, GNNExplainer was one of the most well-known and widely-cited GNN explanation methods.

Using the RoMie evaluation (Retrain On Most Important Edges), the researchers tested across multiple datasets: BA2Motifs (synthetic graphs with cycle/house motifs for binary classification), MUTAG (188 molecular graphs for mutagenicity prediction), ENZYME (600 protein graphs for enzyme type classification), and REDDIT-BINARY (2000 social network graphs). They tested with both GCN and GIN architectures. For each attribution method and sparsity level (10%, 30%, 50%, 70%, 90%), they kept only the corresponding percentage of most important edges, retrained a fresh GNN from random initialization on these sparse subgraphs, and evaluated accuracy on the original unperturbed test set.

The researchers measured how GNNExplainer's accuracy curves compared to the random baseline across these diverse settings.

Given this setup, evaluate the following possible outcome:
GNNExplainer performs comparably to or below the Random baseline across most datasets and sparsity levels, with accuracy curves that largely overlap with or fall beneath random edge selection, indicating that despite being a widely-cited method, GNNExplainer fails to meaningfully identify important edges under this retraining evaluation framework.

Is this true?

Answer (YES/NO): YES